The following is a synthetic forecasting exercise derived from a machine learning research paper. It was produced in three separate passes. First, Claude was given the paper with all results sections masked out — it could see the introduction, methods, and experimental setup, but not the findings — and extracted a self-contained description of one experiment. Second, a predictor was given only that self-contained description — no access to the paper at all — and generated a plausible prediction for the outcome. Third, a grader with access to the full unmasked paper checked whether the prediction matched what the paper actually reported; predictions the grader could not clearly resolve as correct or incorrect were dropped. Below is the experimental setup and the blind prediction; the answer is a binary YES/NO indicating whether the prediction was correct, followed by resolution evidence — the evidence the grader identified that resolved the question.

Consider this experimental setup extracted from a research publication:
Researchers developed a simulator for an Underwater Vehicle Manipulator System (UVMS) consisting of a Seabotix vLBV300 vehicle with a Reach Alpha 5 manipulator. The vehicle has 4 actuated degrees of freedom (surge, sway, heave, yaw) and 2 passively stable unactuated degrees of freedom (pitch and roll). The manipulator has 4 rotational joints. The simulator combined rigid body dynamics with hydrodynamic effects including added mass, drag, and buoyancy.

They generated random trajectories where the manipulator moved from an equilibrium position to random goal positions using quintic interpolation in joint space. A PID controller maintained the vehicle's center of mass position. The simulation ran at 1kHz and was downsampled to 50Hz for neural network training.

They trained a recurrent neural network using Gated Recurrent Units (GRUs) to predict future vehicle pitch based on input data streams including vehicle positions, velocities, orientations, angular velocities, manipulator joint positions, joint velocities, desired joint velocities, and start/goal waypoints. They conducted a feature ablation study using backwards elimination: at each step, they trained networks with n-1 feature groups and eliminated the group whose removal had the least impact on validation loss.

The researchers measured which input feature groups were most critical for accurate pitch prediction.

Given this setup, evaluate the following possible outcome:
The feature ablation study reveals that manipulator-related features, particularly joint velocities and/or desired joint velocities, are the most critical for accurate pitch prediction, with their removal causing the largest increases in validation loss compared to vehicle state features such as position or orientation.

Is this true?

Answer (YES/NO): NO